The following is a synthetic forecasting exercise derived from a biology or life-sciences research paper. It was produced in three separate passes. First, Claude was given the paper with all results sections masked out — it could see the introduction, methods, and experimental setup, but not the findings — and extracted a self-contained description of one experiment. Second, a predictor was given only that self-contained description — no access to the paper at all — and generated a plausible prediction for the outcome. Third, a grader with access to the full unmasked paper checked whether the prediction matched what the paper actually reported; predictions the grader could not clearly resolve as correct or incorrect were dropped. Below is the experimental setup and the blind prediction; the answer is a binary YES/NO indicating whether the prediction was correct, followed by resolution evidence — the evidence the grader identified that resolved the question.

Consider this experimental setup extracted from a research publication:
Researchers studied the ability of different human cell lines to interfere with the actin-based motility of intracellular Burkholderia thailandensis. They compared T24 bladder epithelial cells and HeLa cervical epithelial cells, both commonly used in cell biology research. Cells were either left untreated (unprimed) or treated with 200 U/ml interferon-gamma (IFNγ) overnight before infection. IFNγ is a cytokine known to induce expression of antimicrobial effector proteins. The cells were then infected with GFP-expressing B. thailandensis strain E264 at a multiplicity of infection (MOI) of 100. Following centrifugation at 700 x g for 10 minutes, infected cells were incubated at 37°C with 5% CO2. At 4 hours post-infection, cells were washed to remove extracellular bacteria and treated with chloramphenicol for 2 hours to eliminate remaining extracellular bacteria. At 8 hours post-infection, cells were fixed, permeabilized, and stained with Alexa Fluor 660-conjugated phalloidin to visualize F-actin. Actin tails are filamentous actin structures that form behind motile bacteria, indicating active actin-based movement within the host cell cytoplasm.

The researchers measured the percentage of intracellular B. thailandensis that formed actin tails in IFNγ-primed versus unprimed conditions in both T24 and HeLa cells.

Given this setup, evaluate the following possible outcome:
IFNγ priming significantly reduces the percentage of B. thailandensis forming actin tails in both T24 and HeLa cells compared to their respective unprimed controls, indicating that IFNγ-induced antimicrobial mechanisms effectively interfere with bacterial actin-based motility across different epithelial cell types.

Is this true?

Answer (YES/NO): NO